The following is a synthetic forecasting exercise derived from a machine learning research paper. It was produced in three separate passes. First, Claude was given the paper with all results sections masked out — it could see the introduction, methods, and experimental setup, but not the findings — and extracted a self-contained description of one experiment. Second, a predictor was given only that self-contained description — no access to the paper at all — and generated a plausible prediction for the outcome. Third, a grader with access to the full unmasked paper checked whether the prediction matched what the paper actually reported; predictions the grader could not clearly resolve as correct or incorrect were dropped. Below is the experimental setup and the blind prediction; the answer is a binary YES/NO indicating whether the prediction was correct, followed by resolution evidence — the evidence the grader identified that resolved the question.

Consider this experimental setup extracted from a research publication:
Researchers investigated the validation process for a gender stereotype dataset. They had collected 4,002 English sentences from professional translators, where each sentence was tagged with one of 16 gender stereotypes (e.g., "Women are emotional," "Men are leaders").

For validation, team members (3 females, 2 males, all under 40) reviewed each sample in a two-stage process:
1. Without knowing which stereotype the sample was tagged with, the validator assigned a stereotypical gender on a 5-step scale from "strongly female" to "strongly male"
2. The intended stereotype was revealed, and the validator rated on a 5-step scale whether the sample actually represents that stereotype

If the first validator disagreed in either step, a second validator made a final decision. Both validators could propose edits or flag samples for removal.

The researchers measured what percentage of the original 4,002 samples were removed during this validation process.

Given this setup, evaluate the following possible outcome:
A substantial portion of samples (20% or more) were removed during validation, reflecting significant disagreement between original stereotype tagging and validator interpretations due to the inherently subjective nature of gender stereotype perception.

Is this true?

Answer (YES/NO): NO